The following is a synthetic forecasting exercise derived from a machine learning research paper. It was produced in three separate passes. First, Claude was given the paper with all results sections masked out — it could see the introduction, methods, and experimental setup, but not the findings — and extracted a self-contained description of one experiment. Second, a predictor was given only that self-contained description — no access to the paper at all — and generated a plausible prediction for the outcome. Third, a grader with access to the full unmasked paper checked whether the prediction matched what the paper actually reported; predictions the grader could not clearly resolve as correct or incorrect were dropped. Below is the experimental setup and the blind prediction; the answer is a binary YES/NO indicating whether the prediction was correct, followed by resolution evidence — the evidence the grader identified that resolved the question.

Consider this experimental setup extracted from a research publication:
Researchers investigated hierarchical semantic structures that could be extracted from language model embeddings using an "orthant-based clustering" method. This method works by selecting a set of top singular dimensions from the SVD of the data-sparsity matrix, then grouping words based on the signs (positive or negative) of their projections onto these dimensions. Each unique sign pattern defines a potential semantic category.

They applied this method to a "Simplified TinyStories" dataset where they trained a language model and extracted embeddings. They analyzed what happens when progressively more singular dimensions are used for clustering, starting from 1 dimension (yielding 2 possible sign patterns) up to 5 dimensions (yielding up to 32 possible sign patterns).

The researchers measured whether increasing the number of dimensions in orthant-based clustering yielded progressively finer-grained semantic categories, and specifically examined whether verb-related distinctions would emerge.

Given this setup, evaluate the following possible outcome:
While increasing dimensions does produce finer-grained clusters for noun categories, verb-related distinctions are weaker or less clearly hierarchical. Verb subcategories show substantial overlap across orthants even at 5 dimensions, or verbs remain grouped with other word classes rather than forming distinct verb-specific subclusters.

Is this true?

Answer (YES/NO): NO